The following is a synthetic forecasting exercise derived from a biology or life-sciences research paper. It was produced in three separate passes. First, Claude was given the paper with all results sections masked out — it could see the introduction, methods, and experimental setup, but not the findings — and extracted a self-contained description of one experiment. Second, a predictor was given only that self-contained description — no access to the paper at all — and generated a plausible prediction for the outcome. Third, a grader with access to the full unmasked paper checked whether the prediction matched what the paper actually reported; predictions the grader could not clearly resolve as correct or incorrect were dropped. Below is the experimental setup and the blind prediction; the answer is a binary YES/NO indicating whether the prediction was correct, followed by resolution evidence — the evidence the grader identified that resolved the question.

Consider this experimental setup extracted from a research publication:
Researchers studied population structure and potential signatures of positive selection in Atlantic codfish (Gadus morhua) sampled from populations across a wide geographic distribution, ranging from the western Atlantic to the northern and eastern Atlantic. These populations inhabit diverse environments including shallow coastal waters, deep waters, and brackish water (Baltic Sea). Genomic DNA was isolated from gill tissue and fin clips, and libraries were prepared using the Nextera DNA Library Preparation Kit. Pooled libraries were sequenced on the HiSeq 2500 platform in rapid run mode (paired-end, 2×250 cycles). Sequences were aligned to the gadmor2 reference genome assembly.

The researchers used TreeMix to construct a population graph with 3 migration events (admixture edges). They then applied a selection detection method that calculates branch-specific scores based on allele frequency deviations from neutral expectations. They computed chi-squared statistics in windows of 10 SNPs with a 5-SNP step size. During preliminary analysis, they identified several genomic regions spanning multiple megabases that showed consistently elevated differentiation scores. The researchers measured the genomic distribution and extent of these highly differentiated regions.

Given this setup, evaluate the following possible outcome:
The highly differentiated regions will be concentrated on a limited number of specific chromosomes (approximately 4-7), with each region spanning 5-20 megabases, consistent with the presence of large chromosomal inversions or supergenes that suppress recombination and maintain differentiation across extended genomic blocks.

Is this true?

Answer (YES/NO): YES